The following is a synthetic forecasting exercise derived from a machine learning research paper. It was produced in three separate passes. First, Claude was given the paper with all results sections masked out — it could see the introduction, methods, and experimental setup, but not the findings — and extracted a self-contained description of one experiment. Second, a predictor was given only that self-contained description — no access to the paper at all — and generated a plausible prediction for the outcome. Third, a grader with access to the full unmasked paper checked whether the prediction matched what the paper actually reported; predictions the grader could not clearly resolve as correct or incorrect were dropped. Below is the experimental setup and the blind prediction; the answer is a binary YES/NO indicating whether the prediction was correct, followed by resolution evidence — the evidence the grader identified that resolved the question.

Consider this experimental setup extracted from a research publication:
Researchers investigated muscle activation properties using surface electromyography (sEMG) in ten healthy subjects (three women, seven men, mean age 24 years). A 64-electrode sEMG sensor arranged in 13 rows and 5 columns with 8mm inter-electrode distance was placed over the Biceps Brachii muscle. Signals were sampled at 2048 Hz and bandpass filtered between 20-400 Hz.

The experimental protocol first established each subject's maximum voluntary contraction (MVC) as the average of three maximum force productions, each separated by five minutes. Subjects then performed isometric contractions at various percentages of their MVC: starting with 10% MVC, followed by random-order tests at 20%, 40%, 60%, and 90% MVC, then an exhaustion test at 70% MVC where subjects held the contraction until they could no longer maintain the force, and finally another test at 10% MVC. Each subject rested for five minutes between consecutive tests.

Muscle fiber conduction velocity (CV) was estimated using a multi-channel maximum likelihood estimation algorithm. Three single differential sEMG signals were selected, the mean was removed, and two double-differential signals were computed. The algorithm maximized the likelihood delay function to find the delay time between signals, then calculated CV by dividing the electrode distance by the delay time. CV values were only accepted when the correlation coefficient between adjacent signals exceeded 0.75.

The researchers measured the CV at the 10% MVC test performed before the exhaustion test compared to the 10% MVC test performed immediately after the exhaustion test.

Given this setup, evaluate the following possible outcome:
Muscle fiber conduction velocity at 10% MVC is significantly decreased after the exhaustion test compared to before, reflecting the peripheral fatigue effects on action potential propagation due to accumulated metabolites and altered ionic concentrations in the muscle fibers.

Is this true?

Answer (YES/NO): NO